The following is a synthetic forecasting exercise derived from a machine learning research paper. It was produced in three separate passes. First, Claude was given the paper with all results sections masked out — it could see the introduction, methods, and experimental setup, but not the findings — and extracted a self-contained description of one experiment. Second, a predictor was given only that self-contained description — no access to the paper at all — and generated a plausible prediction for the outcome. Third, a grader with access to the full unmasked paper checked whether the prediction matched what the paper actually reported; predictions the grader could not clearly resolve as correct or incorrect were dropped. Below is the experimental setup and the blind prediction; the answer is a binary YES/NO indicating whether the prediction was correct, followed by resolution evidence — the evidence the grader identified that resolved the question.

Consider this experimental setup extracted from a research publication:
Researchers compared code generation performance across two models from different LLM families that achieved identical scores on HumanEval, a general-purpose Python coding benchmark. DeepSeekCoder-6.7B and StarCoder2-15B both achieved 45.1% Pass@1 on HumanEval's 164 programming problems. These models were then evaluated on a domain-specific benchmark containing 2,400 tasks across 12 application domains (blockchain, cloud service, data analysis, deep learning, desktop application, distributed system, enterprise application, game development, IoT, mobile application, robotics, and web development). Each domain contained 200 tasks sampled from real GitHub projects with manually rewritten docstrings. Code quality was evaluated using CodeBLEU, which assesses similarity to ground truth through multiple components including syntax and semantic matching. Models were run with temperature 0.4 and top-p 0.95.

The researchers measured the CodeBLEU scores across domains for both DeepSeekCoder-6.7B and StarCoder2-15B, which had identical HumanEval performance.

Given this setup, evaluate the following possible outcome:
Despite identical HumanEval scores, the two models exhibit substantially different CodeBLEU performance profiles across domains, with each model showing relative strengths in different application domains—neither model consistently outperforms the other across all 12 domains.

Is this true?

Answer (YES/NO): YES